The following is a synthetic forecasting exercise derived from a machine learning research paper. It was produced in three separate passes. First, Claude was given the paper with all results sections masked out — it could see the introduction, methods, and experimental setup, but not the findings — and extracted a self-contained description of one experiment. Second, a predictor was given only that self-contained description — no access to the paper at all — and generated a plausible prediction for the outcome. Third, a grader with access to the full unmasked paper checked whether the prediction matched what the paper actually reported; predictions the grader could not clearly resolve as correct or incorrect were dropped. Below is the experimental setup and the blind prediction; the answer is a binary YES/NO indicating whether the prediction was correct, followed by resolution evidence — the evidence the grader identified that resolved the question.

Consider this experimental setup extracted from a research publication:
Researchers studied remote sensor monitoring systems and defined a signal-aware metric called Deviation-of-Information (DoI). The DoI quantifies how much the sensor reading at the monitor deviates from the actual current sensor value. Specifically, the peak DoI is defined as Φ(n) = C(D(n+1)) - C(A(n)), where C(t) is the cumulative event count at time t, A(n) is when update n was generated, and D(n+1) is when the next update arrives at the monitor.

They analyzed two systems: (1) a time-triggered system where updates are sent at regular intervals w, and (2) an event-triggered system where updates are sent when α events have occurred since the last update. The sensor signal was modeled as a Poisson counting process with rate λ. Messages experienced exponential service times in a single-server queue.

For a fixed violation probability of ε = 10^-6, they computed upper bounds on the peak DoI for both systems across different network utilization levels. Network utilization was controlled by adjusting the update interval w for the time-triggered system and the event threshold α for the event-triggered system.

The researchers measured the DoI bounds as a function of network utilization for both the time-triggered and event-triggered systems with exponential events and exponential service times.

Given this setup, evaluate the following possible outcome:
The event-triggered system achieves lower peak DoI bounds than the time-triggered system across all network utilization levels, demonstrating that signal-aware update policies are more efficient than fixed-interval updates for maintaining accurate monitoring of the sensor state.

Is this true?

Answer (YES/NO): NO